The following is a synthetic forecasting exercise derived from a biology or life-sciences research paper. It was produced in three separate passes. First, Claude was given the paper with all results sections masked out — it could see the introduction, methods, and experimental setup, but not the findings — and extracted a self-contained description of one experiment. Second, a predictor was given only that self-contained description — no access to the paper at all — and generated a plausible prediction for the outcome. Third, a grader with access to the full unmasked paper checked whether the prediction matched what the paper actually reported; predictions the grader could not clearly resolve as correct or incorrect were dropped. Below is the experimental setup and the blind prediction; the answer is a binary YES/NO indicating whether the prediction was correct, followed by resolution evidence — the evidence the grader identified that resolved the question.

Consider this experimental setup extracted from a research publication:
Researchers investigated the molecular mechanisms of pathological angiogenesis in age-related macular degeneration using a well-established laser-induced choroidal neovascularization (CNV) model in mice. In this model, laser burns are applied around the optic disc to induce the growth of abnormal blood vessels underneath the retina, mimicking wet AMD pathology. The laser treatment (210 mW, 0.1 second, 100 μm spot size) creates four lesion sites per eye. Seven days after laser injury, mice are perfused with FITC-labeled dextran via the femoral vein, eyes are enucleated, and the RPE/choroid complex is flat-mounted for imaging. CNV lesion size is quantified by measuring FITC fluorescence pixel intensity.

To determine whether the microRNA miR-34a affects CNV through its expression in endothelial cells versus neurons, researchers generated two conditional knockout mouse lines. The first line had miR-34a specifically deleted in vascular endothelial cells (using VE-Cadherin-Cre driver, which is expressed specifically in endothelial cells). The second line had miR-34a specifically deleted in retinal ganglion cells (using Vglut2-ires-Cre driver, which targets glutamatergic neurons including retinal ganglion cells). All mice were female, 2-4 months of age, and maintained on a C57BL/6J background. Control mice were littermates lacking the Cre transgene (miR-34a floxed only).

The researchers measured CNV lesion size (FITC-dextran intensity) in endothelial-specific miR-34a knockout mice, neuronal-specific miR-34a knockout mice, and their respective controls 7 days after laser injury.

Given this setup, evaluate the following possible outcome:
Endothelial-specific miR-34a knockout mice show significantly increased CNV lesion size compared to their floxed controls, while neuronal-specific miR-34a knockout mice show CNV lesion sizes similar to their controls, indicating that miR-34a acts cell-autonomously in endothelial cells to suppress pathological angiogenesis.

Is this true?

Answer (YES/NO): NO